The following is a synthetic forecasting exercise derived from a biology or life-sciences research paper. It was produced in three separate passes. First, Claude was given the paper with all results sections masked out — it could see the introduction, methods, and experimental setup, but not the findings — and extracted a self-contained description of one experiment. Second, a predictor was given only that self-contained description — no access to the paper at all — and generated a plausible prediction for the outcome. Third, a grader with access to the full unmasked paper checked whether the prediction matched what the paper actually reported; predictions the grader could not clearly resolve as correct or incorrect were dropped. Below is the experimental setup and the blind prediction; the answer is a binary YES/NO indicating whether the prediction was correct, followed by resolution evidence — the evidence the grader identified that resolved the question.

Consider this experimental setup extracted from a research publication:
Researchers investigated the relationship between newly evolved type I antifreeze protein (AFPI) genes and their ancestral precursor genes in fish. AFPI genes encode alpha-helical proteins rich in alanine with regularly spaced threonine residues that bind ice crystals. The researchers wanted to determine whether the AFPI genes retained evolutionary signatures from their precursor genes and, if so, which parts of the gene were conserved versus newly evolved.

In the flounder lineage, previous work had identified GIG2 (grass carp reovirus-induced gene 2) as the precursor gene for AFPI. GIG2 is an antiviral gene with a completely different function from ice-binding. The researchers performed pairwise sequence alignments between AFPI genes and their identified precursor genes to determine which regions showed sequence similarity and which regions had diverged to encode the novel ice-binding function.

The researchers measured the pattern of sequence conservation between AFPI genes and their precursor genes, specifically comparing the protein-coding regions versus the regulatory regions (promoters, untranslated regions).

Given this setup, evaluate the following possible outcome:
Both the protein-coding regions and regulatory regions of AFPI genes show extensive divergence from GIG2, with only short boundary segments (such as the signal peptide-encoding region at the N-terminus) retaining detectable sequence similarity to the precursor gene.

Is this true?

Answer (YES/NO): NO